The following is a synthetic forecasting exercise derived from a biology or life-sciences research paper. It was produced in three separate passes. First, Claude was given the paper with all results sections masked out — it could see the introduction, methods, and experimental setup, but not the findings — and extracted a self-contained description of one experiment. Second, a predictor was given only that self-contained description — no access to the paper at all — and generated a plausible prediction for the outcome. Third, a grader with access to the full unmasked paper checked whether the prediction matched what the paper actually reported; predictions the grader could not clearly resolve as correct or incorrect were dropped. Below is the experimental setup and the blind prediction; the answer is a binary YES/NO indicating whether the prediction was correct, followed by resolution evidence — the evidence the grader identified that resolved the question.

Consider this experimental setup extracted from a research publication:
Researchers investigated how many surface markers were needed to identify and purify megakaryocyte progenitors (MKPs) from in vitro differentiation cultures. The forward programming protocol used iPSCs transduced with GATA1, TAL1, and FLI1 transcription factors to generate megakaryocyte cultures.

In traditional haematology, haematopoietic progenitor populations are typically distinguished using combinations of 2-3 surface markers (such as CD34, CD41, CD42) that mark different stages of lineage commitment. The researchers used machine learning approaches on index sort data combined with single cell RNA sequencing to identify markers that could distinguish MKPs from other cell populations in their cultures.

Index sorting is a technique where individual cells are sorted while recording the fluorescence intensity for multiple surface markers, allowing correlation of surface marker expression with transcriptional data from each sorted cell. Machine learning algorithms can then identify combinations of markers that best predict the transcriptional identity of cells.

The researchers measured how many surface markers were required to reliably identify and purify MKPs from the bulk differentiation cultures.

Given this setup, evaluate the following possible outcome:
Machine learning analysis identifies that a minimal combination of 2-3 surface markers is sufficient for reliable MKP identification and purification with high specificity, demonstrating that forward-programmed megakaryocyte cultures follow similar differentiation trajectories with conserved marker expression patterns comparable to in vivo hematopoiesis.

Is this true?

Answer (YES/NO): NO